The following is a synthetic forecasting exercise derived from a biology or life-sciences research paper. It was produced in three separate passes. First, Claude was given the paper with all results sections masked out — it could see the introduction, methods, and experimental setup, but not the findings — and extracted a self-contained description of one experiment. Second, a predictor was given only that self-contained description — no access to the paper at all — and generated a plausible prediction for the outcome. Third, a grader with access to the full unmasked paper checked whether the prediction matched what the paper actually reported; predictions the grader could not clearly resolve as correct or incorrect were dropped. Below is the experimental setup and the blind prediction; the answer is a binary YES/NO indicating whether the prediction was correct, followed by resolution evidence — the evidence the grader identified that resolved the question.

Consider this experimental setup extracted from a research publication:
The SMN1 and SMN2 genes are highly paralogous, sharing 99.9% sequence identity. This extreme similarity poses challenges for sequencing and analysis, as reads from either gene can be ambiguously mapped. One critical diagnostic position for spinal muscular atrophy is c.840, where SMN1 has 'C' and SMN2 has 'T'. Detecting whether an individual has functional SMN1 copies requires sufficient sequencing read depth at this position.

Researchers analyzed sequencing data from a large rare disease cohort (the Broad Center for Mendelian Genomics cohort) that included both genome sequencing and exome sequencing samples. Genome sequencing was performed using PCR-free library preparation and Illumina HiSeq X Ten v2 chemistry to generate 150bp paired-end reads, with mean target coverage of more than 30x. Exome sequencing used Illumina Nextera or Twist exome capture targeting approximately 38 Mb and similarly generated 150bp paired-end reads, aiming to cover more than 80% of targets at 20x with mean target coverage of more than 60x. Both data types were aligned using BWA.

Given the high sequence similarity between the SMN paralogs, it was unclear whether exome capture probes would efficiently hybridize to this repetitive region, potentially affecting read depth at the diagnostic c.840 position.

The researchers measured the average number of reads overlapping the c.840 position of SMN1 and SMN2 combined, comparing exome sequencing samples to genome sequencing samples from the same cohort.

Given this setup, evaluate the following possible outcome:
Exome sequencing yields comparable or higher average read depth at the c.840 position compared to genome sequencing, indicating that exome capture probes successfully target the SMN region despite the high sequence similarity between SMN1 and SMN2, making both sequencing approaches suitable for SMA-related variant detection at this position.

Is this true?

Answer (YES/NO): YES